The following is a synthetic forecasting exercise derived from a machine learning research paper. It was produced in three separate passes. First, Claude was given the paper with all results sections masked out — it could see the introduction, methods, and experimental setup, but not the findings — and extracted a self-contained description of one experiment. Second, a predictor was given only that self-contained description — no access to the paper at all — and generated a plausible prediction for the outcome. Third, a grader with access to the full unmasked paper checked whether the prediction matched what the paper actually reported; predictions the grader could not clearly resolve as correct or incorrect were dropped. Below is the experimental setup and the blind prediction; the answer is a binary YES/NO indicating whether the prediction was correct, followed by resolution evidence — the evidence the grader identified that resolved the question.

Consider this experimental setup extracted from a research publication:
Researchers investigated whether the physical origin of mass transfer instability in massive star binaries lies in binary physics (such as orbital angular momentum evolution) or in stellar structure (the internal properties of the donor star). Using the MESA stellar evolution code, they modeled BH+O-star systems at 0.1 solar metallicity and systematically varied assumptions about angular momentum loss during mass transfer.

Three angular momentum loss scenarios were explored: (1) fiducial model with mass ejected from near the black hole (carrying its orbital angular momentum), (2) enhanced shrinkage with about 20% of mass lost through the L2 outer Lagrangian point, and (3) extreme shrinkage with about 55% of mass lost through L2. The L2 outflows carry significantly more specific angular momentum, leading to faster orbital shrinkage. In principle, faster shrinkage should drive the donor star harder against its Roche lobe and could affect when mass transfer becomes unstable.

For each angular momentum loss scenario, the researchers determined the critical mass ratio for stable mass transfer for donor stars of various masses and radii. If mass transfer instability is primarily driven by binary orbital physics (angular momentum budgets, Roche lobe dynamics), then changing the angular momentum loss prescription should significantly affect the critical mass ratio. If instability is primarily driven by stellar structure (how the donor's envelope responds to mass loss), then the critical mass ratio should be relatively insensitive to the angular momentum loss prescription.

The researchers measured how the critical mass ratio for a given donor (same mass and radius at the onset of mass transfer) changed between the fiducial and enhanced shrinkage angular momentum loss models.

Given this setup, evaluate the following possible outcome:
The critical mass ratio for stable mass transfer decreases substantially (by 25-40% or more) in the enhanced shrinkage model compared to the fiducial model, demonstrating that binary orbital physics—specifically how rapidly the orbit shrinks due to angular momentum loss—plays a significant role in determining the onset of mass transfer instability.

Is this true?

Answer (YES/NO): NO